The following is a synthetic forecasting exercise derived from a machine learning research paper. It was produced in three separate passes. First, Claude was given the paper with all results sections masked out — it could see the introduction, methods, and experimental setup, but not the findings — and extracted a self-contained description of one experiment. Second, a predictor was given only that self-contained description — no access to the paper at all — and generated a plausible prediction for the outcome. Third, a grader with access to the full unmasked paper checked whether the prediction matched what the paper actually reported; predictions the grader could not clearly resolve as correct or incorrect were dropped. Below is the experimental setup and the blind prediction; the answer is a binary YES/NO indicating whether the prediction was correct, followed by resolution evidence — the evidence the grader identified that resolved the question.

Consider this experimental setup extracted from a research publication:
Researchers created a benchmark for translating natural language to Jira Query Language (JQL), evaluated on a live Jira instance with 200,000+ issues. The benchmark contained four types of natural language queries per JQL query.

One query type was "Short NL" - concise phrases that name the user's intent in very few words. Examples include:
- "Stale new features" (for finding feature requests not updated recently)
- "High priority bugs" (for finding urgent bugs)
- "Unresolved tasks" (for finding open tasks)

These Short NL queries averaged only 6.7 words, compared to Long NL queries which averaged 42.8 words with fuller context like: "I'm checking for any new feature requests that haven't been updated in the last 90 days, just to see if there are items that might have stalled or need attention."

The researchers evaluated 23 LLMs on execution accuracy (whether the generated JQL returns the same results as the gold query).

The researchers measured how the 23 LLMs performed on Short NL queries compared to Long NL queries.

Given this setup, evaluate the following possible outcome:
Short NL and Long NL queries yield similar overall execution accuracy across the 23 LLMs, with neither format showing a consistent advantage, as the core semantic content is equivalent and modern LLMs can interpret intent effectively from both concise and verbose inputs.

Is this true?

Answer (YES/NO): NO